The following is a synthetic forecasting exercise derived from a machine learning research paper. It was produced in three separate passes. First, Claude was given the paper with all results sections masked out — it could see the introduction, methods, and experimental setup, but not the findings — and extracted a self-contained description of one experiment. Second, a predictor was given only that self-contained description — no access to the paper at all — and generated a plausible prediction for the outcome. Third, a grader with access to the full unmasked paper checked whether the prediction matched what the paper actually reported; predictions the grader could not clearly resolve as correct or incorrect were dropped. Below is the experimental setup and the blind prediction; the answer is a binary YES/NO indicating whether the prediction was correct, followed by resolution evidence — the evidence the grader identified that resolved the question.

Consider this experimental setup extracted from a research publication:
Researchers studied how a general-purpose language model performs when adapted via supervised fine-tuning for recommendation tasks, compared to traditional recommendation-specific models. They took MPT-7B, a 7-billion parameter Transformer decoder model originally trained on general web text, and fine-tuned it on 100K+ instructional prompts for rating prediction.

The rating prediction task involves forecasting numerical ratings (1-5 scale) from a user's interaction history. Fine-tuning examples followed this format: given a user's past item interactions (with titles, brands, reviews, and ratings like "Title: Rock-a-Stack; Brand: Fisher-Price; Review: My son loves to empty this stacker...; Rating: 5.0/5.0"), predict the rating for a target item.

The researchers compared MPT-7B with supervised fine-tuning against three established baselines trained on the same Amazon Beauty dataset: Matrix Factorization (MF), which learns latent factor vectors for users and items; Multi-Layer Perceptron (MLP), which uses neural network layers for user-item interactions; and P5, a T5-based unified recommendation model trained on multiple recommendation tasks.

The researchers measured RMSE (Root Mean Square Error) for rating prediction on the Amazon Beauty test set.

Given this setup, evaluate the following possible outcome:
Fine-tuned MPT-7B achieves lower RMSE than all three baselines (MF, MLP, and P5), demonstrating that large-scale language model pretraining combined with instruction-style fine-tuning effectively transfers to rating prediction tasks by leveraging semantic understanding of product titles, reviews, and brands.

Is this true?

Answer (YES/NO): YES